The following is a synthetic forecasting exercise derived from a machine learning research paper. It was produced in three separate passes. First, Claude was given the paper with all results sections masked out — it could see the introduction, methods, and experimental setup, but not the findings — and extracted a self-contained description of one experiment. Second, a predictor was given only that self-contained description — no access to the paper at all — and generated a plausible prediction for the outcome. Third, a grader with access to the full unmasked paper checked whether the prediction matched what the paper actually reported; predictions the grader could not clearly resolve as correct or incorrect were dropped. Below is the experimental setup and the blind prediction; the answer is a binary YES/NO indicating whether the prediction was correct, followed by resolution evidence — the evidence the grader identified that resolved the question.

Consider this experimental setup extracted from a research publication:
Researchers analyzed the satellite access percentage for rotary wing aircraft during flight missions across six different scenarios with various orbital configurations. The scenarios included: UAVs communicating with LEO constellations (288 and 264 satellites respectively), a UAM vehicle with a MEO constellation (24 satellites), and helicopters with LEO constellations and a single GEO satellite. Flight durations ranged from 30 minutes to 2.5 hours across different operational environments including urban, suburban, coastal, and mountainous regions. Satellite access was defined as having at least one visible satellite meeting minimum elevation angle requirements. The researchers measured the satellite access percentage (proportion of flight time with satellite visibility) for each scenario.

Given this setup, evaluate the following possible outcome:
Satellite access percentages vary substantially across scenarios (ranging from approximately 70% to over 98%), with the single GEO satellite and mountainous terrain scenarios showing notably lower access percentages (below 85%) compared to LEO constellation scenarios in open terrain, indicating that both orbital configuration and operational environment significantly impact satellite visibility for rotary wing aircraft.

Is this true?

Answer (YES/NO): NO